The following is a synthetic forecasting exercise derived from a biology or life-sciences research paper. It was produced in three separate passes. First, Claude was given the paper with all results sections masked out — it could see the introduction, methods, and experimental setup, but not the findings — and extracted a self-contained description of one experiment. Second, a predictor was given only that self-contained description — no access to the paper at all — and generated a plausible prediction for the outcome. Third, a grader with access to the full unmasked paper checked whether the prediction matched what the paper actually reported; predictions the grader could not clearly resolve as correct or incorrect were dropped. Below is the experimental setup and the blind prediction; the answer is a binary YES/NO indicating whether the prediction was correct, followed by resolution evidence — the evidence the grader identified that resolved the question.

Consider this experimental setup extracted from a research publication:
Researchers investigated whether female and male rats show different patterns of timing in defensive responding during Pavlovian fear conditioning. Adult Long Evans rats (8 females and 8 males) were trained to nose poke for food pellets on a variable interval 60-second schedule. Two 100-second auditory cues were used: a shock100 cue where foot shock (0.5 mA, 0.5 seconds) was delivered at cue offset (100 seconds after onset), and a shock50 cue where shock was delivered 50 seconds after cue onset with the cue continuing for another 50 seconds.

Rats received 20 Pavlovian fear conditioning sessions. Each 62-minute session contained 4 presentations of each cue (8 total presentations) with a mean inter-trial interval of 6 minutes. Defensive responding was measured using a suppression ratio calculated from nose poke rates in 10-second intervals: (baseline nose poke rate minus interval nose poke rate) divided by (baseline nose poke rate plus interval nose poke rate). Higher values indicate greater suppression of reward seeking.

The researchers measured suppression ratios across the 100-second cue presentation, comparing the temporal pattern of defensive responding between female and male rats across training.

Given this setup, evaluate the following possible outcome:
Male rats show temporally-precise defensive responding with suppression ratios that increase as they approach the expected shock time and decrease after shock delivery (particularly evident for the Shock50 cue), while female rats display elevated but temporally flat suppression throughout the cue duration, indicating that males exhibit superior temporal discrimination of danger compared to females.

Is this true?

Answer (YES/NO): NO